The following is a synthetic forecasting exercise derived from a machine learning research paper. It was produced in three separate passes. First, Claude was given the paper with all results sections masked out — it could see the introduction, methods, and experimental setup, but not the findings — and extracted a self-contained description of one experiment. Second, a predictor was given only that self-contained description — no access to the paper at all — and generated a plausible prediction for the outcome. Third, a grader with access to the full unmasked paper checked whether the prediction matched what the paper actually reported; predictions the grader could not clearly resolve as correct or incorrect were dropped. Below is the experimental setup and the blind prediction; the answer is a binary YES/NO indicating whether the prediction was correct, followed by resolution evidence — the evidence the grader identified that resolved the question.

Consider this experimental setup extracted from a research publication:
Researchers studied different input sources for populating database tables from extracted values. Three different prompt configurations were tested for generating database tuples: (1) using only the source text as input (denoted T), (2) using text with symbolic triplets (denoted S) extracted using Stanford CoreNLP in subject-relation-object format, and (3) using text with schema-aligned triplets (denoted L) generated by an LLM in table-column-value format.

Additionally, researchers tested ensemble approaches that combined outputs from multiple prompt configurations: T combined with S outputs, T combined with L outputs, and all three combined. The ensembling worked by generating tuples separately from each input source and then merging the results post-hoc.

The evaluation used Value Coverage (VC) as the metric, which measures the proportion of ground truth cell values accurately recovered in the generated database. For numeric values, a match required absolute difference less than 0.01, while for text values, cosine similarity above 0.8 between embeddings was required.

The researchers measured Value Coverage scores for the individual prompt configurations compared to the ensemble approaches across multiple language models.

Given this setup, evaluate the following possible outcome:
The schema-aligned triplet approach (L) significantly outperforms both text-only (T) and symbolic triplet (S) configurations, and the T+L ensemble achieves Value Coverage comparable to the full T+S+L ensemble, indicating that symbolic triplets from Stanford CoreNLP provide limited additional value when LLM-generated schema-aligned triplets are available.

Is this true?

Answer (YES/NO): NO